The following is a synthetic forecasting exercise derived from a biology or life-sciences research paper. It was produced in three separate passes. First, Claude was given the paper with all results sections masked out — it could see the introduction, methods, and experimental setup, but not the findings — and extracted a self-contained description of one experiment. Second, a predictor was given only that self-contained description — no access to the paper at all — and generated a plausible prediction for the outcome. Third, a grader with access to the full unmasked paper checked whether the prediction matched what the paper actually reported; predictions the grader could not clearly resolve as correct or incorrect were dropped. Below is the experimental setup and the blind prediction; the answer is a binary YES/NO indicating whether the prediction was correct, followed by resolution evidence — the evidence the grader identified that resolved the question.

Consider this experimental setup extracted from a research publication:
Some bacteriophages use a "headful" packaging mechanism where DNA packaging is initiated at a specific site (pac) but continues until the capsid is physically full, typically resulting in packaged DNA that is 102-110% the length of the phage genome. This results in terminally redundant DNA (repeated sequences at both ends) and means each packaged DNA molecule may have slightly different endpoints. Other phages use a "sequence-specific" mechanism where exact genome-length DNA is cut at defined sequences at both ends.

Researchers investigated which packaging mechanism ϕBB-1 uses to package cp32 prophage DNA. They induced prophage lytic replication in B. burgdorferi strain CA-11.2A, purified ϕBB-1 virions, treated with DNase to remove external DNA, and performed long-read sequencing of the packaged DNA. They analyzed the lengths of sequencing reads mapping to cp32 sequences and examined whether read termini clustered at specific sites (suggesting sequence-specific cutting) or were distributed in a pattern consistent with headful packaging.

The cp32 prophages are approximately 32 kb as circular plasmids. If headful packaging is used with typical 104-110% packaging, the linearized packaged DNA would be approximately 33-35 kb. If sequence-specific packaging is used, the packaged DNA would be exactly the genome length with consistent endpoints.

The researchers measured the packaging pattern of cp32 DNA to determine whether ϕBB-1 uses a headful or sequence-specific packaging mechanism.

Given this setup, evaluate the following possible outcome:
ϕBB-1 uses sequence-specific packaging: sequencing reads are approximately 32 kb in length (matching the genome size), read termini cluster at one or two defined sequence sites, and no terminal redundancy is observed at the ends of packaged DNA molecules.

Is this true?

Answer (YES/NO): NO